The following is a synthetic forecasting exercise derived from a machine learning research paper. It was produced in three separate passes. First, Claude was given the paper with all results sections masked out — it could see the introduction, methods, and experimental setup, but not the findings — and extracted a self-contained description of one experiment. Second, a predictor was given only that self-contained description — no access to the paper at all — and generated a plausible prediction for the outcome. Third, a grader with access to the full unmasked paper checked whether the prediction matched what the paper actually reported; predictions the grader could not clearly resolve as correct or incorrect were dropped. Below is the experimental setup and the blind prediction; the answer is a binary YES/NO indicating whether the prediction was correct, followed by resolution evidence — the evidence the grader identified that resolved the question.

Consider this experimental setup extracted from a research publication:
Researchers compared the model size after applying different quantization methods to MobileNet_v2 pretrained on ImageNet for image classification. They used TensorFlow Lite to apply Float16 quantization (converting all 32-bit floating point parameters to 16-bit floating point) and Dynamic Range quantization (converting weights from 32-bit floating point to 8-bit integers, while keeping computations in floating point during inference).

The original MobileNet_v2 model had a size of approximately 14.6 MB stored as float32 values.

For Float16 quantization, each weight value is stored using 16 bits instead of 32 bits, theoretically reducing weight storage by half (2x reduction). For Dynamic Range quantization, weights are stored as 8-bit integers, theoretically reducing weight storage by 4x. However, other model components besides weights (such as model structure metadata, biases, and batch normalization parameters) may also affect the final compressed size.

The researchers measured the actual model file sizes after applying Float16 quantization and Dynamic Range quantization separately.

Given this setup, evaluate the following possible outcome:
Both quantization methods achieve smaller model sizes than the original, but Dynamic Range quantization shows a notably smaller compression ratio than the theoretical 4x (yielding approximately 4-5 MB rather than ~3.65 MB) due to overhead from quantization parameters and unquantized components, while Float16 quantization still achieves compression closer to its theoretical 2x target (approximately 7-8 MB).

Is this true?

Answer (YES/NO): NO